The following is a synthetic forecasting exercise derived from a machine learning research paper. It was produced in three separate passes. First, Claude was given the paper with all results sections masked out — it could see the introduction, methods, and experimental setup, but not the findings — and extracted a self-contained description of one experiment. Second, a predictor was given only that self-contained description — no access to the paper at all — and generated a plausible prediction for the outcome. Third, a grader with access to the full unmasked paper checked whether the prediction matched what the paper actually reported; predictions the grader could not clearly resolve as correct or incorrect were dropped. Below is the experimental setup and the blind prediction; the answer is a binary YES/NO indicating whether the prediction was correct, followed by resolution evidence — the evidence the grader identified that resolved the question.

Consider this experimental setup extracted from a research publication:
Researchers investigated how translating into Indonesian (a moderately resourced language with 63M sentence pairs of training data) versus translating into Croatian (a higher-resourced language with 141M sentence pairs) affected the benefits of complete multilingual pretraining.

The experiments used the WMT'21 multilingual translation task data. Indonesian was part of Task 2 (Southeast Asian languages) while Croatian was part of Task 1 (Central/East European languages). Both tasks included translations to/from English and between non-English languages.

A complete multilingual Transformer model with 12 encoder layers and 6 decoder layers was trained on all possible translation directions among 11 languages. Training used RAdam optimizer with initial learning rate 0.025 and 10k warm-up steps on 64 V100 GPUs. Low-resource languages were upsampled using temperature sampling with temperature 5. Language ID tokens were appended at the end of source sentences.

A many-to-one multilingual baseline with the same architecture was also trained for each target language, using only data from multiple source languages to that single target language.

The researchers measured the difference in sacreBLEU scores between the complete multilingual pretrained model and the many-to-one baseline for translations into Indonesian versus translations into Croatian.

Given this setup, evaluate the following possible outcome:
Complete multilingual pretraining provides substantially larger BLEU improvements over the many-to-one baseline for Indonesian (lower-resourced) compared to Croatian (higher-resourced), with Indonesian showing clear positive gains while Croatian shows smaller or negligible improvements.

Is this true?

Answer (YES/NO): NO